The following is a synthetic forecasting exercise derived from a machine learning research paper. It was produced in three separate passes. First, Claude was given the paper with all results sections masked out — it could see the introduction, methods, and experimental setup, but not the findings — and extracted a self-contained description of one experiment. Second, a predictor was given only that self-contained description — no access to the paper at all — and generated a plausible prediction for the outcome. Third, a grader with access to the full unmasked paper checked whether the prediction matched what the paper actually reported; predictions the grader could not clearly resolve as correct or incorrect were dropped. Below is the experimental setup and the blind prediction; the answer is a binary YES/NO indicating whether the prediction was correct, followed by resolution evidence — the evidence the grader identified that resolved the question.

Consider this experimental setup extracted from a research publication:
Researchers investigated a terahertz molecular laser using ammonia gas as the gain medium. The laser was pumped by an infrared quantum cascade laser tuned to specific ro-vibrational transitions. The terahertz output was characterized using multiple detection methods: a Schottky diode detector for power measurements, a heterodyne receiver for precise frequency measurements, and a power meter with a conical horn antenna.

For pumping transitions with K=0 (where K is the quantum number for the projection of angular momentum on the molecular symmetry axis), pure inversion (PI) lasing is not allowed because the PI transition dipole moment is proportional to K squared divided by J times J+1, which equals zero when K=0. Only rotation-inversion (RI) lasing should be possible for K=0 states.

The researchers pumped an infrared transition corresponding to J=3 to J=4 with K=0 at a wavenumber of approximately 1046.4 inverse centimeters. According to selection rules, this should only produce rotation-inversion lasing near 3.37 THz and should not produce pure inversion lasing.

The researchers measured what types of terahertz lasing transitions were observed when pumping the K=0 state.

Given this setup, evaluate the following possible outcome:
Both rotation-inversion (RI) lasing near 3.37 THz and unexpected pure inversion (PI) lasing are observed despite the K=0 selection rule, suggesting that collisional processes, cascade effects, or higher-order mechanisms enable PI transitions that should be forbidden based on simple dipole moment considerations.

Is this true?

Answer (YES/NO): NO